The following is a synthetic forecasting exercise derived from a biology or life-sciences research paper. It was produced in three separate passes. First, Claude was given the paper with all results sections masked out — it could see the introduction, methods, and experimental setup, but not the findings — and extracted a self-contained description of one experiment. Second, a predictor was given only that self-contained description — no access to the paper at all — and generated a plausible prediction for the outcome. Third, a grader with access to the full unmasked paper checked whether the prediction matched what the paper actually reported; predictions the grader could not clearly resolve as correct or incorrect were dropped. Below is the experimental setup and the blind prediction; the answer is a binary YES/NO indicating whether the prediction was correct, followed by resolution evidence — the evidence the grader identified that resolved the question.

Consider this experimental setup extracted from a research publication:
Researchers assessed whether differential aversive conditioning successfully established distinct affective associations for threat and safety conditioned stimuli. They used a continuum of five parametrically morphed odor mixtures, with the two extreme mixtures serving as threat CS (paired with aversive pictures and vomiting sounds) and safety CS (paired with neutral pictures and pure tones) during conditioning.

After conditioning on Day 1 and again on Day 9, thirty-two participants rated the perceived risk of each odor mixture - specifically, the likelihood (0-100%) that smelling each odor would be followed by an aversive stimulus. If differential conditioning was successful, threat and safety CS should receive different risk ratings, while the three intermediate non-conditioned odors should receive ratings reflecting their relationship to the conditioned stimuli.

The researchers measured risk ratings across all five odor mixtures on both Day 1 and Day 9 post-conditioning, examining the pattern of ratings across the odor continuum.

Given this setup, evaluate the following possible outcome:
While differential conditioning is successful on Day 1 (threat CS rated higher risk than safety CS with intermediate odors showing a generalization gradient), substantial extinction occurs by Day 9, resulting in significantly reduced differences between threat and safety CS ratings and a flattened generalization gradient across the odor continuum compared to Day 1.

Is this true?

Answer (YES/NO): NO